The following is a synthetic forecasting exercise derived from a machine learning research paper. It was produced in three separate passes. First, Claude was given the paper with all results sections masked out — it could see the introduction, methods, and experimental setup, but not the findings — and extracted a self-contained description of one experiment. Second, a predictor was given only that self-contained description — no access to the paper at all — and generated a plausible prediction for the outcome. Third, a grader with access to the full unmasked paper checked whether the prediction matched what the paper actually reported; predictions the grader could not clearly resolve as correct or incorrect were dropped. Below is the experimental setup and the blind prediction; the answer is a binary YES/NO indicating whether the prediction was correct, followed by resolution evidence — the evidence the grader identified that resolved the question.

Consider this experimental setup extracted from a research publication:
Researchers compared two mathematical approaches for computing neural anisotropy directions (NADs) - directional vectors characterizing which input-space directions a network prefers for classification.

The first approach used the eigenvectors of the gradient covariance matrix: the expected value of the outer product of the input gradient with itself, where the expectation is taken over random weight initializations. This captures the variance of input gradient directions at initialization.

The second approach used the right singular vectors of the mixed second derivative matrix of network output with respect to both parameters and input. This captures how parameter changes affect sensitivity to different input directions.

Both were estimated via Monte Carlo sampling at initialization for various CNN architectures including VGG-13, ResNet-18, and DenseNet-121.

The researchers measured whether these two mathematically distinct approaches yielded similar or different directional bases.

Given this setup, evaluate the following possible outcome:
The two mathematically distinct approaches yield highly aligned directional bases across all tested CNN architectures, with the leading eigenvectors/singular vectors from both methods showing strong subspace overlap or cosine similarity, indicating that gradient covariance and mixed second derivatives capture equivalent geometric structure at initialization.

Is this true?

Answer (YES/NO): YES